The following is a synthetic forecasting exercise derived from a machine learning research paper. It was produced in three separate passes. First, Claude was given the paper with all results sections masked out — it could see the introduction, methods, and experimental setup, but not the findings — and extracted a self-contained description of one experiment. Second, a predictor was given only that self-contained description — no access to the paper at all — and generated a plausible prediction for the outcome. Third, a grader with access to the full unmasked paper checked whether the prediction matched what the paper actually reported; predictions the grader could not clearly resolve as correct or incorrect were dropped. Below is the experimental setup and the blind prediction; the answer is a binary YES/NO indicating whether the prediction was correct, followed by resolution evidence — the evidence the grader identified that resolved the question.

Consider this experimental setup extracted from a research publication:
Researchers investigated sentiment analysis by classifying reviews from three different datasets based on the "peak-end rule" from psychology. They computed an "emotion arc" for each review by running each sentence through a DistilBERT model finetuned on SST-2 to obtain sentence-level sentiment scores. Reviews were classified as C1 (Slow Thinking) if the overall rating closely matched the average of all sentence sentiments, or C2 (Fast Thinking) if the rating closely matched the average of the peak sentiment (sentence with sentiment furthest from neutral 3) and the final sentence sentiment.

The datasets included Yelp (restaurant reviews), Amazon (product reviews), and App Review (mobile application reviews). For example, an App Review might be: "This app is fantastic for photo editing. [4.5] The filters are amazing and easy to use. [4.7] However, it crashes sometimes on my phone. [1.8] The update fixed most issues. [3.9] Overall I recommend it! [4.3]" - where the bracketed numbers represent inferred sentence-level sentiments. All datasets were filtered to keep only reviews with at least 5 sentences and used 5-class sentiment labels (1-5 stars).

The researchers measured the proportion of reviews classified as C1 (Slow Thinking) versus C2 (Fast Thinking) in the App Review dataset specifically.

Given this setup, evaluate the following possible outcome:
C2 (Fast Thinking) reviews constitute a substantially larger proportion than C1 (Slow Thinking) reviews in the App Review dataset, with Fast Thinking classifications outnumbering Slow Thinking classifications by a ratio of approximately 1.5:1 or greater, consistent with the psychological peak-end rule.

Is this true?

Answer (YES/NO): YES